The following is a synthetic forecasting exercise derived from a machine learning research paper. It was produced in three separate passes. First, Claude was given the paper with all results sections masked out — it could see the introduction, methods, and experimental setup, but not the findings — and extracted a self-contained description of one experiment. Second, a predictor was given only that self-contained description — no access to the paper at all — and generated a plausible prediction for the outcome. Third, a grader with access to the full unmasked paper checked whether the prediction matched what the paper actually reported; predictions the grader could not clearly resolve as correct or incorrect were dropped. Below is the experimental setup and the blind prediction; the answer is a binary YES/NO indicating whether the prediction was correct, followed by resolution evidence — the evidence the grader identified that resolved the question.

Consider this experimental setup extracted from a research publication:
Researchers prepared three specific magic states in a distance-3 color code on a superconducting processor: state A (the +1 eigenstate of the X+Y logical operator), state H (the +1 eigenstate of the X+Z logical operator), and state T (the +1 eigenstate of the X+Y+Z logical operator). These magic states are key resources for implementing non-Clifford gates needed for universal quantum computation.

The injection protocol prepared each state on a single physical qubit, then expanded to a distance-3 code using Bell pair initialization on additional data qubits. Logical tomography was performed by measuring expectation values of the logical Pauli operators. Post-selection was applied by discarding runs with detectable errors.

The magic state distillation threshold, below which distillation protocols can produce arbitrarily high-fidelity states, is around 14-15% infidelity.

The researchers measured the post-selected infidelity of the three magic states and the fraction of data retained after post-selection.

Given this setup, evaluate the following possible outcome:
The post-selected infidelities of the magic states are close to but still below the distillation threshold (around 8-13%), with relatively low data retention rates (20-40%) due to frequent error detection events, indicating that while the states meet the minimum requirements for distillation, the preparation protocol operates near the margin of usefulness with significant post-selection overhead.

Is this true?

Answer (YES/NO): NO